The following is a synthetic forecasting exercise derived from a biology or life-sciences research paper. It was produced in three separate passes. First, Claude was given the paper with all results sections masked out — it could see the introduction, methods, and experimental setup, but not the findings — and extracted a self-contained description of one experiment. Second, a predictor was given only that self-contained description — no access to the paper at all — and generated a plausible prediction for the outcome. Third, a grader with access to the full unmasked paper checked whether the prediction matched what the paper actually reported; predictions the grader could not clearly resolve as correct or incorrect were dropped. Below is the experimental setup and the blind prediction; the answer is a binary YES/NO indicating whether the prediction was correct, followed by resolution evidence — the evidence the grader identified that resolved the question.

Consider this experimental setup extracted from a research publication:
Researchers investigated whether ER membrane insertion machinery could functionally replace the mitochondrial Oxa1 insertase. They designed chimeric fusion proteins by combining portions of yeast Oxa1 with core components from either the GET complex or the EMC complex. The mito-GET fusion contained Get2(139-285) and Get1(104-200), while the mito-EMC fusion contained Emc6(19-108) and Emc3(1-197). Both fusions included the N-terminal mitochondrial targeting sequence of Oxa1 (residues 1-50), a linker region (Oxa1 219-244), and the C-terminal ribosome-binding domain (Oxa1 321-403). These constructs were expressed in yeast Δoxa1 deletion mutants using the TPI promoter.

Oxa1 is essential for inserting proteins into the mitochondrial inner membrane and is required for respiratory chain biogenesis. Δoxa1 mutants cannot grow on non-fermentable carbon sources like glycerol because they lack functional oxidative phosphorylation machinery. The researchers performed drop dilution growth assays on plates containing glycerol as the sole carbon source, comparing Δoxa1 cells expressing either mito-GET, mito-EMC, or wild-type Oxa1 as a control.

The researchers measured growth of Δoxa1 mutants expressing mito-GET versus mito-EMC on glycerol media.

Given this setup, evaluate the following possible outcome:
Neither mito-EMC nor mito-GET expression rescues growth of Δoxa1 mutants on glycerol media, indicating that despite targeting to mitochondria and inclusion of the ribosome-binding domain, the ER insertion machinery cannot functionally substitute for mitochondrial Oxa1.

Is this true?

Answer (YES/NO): NO